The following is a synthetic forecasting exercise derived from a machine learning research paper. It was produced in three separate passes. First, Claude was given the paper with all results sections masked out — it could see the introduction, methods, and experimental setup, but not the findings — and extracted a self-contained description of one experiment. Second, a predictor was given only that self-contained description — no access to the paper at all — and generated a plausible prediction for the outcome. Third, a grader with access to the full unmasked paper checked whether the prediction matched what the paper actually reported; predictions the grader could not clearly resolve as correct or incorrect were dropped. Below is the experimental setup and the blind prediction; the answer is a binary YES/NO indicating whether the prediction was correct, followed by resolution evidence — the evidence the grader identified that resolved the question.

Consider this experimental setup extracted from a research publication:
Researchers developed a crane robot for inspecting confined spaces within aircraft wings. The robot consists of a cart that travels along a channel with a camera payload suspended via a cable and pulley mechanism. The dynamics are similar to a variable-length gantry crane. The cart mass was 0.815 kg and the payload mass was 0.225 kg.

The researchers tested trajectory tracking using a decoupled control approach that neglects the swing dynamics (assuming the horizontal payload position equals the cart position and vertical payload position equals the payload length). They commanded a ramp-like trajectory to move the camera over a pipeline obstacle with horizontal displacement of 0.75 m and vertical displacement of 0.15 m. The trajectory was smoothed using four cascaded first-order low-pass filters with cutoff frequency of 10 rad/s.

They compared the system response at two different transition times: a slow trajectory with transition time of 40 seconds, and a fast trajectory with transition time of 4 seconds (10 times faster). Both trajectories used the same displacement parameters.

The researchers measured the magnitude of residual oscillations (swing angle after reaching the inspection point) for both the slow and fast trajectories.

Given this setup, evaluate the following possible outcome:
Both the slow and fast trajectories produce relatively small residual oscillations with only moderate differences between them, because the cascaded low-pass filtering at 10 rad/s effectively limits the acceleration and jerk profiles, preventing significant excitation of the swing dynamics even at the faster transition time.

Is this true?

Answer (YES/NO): NO